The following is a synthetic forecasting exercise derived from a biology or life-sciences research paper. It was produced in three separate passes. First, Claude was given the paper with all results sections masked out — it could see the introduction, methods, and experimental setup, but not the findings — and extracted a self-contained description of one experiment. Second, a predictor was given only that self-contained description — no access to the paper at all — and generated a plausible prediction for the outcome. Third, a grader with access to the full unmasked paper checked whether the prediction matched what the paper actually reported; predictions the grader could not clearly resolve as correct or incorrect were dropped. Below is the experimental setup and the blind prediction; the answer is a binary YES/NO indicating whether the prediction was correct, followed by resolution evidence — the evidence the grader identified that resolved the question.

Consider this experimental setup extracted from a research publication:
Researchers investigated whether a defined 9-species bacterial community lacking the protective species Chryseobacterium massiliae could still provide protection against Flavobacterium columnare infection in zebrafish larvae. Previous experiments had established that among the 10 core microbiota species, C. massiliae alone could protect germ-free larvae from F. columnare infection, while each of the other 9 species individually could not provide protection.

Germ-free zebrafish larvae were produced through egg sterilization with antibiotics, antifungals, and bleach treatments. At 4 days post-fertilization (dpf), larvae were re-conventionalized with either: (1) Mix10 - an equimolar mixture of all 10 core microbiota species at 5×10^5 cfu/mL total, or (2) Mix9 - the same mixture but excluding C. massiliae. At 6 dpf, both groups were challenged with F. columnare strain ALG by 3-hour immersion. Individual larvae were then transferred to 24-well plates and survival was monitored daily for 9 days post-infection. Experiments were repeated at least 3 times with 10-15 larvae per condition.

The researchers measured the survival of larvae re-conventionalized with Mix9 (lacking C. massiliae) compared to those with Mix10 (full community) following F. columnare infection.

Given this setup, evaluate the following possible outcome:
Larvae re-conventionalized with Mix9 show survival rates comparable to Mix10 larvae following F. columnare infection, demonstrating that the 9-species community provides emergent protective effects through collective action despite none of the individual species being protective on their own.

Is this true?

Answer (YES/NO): NO